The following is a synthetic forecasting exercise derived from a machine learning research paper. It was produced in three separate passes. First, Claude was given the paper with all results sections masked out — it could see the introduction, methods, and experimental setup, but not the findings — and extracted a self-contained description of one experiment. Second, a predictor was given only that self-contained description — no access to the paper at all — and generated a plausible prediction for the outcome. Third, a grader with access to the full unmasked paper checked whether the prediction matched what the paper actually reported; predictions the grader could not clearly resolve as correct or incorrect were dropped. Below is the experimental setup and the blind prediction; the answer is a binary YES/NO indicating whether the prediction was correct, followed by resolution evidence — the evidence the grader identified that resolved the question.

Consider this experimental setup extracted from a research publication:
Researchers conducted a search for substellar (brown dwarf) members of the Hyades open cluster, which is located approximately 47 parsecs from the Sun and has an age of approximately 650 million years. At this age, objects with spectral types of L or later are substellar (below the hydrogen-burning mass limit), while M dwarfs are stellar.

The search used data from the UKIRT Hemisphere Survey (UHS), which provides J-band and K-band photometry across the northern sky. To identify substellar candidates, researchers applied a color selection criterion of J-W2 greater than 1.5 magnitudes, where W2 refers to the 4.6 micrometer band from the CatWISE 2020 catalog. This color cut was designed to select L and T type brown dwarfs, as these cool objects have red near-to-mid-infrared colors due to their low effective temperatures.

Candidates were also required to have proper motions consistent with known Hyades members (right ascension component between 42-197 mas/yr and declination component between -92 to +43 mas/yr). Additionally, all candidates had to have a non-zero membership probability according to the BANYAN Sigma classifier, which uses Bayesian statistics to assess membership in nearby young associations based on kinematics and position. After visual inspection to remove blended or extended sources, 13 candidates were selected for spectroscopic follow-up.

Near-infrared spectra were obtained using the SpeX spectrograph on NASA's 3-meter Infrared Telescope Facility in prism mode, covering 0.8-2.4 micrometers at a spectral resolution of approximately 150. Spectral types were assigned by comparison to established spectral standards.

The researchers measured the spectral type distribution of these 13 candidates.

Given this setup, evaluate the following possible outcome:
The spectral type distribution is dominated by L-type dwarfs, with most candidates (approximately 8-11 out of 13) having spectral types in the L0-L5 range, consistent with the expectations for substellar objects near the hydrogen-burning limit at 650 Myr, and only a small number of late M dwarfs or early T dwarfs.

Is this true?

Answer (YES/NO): NO